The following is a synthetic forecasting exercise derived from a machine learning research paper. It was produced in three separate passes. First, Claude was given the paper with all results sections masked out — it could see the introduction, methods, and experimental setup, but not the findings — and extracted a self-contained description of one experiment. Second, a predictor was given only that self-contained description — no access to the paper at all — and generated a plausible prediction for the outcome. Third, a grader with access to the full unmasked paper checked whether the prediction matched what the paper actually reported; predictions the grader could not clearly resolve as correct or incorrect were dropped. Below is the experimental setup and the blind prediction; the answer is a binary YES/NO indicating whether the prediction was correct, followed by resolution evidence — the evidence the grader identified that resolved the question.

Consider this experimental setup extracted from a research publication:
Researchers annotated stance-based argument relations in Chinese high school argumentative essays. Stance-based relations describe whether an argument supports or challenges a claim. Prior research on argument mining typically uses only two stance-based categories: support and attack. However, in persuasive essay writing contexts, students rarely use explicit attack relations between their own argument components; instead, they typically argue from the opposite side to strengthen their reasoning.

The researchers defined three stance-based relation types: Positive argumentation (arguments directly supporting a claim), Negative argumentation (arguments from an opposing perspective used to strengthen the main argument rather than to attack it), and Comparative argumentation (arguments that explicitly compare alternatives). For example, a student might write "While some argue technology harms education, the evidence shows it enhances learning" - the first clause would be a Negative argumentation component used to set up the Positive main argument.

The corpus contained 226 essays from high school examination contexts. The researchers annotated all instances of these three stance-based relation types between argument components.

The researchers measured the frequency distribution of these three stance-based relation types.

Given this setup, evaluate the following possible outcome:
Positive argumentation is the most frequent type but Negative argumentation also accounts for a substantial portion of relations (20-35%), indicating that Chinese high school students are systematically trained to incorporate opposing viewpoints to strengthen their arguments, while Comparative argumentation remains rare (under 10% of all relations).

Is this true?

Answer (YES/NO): NO